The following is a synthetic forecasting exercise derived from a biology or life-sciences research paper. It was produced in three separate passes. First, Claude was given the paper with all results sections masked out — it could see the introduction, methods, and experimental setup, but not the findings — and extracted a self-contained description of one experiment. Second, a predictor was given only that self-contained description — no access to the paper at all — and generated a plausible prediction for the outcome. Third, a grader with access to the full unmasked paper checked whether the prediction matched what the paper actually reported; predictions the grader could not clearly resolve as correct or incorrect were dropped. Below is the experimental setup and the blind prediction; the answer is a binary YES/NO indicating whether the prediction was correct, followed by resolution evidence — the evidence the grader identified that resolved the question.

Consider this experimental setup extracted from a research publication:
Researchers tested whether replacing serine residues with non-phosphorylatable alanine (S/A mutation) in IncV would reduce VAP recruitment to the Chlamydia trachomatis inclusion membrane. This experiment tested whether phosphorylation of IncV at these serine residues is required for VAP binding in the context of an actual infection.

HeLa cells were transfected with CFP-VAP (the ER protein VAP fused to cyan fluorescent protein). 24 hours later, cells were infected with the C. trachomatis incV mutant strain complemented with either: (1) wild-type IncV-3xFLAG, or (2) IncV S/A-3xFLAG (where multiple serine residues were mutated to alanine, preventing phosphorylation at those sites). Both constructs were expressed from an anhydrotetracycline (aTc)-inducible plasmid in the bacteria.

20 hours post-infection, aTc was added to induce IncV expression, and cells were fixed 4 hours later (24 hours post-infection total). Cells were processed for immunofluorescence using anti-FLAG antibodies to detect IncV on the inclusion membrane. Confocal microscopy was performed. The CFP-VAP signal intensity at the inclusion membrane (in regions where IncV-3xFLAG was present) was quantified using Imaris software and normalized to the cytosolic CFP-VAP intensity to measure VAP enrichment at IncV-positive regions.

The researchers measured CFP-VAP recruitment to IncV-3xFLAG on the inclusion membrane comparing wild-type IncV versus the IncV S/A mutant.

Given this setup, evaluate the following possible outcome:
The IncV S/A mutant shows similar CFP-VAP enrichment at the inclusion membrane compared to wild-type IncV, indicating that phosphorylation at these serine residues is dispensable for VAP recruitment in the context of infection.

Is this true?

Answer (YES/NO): NO